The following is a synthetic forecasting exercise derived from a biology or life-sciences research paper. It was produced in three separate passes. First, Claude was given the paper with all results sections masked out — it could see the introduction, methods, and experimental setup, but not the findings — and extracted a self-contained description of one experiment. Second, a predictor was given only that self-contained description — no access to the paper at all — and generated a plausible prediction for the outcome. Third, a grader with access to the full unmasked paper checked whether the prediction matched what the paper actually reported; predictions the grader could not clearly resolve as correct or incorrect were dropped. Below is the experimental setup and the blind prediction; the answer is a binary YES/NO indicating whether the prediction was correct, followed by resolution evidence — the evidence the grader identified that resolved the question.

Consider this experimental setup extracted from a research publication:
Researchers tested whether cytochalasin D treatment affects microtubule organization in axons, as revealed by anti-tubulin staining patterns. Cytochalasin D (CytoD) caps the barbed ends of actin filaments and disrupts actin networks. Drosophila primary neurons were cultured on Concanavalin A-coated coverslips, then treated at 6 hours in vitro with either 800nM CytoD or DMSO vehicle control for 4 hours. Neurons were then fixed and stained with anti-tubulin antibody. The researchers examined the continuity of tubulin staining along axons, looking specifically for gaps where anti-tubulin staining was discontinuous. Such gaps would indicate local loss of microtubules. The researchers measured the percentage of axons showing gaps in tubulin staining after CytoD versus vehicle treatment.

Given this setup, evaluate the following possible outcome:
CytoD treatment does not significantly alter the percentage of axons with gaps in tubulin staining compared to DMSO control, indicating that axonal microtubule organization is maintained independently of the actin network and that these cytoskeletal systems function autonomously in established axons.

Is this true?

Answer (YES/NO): NO